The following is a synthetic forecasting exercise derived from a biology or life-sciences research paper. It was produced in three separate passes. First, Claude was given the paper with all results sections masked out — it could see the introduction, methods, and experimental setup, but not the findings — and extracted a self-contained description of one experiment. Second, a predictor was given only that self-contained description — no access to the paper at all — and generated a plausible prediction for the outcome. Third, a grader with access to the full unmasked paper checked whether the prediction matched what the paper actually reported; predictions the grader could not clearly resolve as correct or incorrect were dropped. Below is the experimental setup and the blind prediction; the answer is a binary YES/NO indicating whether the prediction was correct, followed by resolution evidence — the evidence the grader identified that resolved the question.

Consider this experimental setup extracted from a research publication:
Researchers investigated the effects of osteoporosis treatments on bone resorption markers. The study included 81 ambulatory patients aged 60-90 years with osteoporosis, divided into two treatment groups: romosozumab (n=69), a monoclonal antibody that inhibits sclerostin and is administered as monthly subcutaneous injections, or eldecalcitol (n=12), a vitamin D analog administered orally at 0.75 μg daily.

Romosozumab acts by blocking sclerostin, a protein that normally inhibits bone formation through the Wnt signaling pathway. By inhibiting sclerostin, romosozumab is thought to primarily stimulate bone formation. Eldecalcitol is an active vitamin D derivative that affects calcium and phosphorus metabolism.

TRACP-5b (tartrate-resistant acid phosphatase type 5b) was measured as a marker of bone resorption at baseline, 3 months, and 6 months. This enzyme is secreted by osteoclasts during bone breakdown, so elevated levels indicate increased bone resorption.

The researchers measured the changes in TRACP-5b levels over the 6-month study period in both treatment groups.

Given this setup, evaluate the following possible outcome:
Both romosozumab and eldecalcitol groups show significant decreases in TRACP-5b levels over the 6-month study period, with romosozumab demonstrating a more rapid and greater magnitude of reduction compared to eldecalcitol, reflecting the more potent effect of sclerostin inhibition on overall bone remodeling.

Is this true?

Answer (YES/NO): NO